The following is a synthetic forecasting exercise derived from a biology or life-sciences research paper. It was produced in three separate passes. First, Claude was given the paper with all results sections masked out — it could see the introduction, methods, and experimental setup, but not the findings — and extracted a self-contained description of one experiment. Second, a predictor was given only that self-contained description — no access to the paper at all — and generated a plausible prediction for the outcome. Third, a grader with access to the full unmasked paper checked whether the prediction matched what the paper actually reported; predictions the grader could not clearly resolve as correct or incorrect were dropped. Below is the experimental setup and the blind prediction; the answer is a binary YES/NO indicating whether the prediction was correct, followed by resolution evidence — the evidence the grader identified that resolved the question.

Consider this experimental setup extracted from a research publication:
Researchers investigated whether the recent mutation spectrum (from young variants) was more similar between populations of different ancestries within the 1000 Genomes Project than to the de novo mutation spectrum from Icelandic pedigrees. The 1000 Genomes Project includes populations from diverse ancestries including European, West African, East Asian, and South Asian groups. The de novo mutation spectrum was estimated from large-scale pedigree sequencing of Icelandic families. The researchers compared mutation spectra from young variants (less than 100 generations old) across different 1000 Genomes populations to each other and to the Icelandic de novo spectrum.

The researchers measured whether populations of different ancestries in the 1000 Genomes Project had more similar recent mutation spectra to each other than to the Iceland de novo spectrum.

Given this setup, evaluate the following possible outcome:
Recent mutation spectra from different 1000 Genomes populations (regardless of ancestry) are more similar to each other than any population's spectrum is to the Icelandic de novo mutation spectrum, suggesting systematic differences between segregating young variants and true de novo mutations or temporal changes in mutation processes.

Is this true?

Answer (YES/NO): YES